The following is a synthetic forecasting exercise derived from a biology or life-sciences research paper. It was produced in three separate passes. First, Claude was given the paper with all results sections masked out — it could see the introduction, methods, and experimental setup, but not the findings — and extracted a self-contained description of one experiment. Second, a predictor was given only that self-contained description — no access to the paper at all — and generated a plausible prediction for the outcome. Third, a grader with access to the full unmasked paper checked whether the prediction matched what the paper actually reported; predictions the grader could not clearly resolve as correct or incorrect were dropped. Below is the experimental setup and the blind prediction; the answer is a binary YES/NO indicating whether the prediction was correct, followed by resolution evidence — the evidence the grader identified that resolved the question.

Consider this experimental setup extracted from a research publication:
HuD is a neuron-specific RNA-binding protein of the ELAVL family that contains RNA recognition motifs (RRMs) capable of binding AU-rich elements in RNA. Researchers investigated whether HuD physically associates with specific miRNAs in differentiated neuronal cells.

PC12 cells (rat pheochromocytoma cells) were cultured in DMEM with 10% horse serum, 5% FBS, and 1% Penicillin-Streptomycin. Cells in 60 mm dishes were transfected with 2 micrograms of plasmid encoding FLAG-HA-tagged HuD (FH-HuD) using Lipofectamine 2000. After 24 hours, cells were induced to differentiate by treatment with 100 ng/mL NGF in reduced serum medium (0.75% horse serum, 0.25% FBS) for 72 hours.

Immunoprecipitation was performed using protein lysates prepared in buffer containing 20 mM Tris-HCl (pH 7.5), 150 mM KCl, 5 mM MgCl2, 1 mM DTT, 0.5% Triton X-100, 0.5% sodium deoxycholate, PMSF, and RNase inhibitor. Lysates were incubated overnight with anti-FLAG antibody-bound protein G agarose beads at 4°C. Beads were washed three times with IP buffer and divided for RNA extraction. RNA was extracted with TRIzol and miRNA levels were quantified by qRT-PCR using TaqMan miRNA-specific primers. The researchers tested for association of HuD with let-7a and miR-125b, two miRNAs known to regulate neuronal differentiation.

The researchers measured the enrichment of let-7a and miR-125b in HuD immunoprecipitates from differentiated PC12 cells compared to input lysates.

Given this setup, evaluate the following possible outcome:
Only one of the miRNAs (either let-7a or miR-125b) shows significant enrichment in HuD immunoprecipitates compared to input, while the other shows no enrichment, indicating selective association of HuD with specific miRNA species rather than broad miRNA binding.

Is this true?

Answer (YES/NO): NO